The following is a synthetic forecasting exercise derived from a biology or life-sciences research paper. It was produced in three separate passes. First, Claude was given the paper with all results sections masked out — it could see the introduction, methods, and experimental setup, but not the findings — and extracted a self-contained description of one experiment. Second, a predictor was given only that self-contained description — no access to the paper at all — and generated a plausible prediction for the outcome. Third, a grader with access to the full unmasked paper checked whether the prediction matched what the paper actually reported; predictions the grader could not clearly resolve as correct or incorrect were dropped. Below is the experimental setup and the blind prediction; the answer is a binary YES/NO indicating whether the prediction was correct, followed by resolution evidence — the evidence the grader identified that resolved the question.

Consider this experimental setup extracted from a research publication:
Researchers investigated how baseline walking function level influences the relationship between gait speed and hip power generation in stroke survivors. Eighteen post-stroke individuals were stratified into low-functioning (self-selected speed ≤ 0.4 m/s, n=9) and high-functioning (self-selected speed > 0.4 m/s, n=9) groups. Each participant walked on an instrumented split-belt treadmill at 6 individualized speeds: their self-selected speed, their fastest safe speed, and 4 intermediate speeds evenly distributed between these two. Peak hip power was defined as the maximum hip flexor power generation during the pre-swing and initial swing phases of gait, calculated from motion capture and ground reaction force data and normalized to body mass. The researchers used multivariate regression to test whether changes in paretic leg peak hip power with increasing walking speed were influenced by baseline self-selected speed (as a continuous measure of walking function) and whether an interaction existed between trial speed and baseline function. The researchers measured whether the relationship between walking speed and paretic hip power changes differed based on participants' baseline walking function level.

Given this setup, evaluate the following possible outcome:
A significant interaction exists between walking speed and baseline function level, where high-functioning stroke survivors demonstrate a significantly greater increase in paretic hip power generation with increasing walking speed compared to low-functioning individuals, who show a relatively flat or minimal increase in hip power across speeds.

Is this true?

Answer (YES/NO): NO